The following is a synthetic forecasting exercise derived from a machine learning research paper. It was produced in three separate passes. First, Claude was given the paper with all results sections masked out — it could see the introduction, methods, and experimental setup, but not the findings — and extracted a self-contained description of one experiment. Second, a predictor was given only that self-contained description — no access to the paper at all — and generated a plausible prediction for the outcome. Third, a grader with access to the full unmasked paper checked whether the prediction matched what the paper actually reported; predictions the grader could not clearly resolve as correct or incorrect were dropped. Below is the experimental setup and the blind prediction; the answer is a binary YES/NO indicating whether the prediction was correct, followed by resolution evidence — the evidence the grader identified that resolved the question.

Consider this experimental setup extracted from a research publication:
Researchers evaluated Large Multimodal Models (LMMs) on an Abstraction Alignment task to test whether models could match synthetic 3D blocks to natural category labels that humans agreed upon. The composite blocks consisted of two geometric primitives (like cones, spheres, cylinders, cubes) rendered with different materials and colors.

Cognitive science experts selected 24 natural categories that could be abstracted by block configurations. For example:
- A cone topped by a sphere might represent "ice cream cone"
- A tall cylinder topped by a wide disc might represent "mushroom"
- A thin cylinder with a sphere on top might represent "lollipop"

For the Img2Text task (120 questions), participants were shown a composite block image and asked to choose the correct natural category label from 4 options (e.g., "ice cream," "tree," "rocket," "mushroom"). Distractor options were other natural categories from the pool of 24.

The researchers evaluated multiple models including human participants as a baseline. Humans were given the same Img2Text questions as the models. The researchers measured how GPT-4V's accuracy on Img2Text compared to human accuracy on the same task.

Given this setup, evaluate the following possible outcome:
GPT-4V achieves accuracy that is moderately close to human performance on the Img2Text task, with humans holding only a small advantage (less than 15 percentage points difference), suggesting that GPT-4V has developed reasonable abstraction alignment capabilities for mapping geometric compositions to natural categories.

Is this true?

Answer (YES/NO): NO